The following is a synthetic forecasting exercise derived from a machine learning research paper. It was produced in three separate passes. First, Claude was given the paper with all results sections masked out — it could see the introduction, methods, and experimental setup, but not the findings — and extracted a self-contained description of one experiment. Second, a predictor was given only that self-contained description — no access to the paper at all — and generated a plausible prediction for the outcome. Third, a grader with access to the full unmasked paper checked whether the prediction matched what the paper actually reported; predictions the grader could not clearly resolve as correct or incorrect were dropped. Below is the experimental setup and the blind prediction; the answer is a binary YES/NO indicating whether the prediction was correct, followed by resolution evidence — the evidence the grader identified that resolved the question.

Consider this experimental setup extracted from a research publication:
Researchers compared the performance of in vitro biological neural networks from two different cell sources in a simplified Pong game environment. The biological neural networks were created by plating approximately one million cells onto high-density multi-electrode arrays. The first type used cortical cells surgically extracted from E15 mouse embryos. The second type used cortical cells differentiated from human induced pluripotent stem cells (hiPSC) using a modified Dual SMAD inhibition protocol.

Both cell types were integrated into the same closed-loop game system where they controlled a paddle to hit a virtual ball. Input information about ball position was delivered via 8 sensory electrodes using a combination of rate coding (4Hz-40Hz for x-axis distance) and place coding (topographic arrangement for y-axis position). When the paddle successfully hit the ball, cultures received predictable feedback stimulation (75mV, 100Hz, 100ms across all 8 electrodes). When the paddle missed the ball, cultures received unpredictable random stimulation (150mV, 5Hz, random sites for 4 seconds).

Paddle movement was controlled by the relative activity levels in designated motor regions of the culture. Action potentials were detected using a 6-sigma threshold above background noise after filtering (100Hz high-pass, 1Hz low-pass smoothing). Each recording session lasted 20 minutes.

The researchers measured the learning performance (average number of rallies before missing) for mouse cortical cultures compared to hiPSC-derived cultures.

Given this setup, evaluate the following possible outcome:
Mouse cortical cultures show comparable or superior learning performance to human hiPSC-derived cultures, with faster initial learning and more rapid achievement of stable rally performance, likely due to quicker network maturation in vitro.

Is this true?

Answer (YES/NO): YES